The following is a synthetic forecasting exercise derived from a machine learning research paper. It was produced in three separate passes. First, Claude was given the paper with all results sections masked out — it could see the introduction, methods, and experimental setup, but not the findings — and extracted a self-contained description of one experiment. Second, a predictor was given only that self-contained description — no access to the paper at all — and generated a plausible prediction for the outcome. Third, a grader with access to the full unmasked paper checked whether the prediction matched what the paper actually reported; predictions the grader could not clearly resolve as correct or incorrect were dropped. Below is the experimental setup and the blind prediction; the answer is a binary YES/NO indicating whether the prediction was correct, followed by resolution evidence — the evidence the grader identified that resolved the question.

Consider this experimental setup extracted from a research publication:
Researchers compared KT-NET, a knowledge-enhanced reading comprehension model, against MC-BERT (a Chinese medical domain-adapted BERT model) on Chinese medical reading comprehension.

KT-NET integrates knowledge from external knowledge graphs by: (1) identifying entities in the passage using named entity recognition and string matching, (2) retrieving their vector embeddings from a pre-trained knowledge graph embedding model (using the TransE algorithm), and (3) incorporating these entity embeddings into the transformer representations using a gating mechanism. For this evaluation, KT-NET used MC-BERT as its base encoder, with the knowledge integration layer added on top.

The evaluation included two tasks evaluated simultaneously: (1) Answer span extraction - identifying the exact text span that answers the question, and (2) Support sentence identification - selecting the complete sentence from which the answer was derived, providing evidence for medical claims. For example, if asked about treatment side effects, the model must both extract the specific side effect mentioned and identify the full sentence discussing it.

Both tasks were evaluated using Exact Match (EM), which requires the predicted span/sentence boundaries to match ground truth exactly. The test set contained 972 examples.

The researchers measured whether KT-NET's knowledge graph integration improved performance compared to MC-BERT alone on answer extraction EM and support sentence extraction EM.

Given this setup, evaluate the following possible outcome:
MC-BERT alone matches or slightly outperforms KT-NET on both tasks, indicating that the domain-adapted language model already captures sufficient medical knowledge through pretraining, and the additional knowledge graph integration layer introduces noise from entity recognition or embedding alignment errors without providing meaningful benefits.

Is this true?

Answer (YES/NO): NO